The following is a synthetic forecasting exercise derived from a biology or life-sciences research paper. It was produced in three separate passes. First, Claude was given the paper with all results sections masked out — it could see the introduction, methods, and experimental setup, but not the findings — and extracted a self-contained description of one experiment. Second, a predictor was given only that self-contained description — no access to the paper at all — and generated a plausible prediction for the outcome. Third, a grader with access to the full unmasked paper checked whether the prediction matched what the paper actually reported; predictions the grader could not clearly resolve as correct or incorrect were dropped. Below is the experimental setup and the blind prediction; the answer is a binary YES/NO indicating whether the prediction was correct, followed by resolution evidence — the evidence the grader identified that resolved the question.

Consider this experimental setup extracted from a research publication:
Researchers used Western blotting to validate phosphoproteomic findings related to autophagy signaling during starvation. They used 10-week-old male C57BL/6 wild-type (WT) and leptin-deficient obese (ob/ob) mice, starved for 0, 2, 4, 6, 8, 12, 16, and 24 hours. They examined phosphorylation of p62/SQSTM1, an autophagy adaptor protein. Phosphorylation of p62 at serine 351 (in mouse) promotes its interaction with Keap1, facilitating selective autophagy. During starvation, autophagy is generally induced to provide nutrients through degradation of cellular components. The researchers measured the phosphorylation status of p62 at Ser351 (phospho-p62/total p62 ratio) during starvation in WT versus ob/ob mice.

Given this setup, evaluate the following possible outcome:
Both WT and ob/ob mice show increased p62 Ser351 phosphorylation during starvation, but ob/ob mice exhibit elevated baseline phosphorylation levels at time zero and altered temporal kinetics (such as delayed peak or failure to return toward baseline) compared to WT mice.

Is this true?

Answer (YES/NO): NO